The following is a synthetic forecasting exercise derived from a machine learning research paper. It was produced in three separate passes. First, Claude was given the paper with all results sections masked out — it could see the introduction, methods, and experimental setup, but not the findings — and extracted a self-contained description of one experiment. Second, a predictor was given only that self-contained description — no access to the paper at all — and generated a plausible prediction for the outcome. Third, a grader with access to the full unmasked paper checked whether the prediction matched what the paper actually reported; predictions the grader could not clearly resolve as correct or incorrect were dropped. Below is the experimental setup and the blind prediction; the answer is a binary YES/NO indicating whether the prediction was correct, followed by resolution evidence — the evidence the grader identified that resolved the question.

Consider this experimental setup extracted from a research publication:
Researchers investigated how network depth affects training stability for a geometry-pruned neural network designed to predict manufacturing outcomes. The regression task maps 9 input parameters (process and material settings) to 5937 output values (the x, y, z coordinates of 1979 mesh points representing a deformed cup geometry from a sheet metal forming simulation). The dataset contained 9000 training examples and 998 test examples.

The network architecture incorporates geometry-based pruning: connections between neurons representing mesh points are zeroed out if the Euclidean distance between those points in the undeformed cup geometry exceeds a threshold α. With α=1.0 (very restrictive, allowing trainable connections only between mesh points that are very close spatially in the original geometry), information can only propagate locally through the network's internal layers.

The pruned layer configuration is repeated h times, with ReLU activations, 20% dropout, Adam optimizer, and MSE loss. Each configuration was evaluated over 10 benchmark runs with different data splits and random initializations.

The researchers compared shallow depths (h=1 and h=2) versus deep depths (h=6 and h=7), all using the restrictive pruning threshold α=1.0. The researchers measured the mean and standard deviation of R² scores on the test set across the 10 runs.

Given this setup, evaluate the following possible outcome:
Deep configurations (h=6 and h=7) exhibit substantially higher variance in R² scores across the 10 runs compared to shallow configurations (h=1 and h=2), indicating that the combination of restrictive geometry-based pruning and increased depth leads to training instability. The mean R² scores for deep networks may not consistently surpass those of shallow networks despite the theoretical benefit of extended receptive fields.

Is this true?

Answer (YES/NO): YES